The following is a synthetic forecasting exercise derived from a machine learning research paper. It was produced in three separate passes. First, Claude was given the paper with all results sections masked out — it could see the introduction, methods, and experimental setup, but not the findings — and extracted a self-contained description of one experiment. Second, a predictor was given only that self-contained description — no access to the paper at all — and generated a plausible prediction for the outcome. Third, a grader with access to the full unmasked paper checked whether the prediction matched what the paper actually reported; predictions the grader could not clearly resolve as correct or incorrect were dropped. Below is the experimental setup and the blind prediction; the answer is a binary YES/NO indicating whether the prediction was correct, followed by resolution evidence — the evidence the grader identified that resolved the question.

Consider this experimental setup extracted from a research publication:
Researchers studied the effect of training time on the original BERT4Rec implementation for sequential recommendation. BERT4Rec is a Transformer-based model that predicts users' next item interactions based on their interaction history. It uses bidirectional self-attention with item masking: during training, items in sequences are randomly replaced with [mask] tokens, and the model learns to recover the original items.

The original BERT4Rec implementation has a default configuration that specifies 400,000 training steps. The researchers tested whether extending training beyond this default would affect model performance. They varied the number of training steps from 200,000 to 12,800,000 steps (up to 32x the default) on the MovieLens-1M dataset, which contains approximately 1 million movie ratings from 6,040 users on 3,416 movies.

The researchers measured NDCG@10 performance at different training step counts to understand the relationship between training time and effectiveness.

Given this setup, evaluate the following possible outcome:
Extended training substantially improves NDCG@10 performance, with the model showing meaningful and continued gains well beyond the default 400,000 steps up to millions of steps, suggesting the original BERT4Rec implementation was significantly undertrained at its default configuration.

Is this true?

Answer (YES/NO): YES